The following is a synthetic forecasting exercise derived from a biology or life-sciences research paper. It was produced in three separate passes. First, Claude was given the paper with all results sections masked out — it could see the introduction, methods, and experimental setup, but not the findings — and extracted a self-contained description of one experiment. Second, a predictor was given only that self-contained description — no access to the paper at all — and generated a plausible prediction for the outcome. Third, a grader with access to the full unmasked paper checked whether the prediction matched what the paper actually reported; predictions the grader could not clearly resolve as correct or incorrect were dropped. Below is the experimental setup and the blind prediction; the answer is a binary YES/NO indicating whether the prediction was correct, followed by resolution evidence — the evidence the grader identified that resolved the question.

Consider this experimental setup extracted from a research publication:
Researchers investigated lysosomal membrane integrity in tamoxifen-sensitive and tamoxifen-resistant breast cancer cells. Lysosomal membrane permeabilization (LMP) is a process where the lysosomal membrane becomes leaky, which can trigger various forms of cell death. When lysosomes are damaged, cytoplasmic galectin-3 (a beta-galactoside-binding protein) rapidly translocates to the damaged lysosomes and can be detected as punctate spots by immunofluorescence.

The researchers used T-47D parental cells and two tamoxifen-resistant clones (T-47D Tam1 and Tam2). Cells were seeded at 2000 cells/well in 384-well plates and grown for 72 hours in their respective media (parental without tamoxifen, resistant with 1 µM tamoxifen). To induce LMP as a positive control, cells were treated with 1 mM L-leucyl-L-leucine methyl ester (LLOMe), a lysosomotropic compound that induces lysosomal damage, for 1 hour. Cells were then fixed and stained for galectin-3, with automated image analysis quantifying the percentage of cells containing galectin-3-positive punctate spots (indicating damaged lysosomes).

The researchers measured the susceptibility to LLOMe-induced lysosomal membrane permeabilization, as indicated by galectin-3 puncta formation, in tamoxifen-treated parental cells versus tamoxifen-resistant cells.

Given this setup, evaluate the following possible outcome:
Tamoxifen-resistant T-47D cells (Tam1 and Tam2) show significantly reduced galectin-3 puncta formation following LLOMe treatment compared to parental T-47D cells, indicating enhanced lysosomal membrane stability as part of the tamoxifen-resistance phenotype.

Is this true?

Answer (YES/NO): YES